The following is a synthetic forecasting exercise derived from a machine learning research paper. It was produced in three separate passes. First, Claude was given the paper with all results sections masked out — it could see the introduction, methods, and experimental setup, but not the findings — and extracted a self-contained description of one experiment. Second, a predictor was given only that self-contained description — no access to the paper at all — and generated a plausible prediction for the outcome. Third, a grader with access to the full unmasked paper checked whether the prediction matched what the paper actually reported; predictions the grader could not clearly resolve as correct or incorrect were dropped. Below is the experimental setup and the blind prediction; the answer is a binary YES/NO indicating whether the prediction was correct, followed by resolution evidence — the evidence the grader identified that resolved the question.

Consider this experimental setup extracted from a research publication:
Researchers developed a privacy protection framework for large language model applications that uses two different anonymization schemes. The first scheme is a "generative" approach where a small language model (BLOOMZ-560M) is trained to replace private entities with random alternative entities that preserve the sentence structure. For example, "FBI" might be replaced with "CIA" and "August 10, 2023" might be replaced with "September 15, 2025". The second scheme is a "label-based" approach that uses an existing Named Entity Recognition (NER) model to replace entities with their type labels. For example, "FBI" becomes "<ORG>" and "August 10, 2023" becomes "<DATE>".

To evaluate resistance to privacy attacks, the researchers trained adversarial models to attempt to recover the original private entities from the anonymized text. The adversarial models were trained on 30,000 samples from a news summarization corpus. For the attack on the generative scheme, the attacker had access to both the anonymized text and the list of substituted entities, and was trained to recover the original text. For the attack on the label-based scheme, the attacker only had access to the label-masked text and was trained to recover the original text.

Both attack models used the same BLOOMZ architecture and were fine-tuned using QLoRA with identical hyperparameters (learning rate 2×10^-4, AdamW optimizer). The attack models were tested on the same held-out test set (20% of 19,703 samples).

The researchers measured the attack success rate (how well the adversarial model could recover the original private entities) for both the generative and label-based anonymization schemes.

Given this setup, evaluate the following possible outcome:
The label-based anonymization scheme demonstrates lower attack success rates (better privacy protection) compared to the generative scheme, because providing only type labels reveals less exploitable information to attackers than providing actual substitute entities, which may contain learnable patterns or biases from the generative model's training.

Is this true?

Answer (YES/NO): YES